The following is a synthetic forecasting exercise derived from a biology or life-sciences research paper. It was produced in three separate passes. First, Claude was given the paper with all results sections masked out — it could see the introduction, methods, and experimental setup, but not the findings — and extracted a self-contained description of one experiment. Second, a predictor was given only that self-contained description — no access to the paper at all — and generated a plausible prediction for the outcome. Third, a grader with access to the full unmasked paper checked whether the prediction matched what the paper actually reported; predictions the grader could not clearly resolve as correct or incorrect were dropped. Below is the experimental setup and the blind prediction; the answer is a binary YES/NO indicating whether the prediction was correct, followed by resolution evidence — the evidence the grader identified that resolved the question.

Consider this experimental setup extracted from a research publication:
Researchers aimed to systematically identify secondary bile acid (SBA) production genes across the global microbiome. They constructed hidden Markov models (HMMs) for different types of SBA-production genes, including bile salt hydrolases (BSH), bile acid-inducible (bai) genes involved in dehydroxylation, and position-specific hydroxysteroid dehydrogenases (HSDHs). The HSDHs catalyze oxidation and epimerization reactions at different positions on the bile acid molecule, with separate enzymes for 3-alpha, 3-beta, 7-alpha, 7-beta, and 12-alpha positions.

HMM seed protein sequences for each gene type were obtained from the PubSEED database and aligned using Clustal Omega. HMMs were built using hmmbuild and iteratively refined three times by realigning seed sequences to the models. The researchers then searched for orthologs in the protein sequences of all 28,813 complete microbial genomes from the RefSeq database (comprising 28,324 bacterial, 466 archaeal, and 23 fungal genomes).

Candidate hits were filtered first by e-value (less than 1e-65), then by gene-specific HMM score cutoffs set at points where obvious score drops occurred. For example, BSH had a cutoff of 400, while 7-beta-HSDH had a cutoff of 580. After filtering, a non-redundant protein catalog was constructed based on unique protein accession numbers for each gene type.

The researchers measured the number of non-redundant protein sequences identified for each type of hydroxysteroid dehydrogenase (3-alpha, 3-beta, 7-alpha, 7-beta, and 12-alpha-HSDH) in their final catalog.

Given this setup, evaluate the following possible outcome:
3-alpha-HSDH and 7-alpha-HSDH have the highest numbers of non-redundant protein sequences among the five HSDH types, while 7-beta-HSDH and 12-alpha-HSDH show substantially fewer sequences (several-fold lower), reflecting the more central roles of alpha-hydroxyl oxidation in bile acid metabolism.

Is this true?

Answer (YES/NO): NO